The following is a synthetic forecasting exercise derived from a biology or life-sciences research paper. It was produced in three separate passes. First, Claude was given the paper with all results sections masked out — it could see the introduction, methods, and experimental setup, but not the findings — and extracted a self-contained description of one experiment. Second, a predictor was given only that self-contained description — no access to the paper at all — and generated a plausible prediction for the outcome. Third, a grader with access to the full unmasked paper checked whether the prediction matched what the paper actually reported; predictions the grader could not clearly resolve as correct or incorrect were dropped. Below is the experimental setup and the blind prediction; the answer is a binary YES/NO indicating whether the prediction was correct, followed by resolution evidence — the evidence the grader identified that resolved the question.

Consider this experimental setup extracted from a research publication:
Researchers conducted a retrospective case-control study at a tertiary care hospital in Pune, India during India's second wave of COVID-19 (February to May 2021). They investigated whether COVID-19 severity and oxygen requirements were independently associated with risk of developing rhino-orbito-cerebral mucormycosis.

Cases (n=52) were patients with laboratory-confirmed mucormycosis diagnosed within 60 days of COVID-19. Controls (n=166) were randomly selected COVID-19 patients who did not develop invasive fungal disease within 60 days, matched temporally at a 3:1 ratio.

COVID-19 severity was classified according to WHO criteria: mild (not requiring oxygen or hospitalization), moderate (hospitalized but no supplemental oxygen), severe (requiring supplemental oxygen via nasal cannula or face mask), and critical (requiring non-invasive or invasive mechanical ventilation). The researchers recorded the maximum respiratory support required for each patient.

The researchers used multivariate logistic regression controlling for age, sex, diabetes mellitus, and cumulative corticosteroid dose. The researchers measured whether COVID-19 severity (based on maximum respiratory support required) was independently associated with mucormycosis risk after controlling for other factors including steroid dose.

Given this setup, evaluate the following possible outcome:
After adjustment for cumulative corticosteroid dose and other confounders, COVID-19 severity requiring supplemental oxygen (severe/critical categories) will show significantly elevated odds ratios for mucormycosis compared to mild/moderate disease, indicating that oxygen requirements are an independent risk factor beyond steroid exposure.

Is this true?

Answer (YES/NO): NO